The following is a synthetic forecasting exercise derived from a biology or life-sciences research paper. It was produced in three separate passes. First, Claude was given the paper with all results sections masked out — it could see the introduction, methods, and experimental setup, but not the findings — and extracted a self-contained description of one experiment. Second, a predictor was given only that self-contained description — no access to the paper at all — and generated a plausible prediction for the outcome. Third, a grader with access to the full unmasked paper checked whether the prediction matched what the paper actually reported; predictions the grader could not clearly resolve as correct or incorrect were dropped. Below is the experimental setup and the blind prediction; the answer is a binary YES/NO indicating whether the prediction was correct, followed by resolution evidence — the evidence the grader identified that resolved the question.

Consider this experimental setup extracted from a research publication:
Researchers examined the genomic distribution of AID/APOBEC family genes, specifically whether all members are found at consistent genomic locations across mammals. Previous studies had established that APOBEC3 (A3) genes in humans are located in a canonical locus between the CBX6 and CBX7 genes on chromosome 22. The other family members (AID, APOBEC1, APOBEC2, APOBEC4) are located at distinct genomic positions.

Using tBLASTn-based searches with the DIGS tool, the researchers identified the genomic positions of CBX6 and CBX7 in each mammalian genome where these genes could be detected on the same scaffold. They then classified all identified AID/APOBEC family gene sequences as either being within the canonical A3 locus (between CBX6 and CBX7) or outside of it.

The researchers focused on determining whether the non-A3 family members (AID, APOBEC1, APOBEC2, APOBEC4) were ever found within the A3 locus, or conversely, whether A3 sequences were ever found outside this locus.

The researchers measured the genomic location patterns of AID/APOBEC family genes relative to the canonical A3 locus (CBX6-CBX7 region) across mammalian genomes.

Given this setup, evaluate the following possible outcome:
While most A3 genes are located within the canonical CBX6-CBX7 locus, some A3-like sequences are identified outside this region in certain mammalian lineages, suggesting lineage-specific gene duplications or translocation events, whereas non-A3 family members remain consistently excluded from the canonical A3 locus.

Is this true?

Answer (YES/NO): YES